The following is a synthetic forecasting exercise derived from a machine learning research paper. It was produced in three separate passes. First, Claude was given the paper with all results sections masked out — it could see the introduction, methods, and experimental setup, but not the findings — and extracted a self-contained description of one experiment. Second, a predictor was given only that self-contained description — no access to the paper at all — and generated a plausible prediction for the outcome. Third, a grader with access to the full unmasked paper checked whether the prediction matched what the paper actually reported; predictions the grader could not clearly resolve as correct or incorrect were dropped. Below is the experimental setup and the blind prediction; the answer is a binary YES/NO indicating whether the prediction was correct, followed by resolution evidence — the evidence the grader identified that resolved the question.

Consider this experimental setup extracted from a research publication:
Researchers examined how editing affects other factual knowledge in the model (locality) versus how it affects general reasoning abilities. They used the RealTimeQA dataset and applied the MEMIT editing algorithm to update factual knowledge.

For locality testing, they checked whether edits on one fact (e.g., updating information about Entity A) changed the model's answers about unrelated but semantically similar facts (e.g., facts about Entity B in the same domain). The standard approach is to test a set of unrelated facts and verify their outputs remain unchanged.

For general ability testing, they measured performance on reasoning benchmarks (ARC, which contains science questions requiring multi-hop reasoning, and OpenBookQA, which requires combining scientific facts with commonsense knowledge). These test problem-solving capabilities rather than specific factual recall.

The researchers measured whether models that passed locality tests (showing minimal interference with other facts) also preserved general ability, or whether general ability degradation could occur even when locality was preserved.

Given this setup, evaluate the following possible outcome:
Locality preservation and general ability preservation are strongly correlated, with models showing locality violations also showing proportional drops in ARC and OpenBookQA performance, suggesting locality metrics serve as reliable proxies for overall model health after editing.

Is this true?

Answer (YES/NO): NO